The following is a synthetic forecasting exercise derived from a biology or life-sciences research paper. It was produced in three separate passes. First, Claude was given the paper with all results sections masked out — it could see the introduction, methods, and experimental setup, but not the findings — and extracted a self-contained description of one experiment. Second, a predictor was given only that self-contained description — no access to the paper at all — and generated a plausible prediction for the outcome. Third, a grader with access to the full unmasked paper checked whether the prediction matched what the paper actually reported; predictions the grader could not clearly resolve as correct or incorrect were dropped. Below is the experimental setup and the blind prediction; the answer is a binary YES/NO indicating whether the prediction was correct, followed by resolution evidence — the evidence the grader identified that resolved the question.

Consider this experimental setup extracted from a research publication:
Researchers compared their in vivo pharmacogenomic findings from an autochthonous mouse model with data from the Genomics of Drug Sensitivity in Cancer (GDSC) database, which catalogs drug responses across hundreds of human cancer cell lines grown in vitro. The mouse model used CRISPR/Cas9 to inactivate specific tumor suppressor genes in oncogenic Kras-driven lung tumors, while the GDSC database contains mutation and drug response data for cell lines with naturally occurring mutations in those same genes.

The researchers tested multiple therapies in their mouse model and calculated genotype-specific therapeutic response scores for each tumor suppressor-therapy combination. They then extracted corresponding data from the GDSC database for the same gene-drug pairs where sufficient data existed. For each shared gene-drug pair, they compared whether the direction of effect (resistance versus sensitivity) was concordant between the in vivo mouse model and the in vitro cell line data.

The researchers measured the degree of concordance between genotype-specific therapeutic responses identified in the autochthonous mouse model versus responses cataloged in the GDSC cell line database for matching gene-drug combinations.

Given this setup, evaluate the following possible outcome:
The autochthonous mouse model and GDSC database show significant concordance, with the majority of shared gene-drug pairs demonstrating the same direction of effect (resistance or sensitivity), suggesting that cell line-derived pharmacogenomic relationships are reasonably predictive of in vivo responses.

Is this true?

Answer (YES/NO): NO